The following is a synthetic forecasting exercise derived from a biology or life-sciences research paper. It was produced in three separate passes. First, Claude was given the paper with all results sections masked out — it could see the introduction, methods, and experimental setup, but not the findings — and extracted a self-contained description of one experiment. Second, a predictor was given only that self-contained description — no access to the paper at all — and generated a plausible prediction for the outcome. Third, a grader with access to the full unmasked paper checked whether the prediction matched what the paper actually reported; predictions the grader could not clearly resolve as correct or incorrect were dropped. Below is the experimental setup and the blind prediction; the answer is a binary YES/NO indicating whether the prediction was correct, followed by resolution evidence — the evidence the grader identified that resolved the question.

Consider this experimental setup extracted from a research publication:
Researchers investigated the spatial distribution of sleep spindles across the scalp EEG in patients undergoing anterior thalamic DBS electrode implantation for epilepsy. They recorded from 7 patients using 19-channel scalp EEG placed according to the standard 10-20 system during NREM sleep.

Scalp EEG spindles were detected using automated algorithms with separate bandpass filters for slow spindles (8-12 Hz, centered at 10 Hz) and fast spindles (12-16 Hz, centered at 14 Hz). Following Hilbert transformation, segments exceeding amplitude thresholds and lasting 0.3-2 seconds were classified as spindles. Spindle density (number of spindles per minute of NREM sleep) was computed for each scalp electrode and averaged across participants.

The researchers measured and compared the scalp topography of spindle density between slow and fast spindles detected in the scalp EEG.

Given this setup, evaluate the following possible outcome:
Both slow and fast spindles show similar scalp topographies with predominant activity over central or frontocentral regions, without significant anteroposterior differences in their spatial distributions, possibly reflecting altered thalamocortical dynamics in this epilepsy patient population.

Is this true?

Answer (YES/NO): NO